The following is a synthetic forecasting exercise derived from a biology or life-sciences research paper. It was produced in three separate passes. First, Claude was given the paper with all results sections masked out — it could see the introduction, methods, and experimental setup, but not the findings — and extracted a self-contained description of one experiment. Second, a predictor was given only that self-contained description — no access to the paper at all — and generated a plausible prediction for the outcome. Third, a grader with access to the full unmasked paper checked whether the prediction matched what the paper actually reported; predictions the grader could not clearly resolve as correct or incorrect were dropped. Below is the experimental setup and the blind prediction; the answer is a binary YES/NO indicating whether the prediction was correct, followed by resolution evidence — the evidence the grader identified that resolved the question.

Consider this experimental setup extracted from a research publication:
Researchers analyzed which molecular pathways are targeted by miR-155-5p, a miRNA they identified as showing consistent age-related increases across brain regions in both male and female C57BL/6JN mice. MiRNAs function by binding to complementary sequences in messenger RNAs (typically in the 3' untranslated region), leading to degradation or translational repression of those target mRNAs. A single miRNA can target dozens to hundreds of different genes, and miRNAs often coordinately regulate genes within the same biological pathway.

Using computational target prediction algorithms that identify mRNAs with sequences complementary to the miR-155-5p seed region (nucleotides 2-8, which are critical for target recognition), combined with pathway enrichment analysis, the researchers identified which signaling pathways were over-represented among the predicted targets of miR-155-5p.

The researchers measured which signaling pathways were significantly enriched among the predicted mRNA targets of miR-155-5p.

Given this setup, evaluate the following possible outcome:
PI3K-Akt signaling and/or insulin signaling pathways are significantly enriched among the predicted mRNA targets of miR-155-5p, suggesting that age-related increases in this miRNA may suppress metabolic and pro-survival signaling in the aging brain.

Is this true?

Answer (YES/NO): NO